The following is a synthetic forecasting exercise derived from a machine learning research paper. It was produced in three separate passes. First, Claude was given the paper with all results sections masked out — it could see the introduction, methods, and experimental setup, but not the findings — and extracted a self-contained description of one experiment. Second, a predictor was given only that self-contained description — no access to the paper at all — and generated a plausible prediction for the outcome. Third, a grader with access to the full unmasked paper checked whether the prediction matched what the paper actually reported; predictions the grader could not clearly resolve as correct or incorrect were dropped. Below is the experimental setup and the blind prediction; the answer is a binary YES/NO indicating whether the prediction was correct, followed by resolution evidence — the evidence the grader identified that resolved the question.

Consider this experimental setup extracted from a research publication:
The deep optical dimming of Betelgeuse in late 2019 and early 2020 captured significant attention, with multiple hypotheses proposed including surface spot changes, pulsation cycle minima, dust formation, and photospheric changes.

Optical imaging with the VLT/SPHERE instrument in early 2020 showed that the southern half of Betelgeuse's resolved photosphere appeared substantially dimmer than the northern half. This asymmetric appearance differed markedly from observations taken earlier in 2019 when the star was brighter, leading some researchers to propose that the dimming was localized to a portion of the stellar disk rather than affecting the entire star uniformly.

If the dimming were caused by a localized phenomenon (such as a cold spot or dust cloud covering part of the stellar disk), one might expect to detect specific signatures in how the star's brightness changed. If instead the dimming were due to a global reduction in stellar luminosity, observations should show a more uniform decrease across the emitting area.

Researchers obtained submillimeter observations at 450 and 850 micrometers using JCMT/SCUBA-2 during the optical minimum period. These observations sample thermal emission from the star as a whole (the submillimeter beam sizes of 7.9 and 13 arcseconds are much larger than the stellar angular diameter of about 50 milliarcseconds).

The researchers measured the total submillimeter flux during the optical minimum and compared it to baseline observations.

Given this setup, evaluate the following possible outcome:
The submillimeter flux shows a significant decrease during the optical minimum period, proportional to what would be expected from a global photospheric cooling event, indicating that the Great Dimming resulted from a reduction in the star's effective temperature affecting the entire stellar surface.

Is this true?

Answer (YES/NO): NO